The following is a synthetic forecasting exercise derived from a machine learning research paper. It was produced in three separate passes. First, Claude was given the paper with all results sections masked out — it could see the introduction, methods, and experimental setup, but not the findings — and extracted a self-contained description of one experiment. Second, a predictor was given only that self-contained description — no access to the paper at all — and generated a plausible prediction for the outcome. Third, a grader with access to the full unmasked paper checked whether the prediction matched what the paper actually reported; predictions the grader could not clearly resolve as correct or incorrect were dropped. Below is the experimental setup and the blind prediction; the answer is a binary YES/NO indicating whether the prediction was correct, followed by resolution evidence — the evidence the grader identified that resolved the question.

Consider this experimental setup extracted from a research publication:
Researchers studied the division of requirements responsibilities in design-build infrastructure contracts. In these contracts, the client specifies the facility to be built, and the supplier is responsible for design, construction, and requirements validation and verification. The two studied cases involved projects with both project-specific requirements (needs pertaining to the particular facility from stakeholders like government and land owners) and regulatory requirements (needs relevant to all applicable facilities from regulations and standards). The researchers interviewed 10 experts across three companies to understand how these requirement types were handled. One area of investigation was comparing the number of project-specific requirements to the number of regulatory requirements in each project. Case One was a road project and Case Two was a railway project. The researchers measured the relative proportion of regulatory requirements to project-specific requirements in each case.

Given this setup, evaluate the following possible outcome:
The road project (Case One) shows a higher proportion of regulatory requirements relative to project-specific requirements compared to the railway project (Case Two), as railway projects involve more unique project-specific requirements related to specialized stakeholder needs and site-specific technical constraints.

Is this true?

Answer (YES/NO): YES